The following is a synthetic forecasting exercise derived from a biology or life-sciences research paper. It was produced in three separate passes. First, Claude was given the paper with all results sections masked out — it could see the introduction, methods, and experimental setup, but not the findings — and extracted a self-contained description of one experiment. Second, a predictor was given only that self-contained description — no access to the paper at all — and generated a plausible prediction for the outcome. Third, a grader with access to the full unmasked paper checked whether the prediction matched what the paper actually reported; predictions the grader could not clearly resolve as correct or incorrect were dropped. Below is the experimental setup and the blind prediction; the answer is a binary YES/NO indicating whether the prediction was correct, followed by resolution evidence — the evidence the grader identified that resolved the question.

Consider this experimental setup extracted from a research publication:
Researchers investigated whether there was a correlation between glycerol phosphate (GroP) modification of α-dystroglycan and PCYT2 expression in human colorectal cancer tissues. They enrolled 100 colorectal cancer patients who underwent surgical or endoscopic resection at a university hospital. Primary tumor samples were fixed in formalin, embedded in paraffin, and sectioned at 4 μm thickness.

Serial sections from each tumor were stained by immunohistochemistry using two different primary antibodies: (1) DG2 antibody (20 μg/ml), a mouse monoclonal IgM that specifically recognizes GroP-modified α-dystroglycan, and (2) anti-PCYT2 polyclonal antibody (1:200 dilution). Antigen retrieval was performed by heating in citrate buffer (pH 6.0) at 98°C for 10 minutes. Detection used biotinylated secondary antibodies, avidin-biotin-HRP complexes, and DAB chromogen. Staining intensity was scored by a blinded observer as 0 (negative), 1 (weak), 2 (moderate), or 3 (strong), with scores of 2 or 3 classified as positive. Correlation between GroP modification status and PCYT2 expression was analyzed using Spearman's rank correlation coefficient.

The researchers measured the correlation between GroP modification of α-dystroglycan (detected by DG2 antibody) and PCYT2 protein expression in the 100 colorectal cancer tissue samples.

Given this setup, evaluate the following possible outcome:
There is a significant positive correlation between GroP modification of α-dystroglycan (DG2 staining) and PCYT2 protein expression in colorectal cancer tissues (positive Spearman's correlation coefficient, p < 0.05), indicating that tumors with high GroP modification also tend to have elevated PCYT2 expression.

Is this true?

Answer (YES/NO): YES